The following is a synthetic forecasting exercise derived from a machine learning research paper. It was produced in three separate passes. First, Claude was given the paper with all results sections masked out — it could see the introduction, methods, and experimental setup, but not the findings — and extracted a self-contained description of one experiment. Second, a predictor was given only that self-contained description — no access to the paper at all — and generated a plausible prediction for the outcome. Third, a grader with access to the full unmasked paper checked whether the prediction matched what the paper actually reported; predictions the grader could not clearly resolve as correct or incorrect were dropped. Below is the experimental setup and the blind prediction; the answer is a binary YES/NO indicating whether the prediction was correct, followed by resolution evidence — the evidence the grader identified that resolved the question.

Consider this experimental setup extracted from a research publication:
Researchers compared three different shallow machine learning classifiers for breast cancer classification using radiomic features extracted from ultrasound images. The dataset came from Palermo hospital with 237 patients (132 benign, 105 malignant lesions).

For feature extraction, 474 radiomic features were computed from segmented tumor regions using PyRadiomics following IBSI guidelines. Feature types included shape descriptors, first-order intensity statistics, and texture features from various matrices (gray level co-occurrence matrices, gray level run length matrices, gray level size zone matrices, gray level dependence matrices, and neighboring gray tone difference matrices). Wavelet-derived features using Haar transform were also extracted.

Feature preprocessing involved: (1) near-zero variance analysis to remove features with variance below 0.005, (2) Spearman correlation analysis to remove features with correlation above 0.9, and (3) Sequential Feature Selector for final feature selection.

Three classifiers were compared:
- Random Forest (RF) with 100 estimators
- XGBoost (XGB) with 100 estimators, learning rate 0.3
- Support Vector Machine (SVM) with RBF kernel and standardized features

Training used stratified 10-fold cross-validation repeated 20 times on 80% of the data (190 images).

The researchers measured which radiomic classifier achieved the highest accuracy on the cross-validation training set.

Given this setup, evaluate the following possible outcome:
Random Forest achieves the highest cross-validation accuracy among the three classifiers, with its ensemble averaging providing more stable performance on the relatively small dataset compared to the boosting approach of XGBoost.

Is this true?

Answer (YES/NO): NO